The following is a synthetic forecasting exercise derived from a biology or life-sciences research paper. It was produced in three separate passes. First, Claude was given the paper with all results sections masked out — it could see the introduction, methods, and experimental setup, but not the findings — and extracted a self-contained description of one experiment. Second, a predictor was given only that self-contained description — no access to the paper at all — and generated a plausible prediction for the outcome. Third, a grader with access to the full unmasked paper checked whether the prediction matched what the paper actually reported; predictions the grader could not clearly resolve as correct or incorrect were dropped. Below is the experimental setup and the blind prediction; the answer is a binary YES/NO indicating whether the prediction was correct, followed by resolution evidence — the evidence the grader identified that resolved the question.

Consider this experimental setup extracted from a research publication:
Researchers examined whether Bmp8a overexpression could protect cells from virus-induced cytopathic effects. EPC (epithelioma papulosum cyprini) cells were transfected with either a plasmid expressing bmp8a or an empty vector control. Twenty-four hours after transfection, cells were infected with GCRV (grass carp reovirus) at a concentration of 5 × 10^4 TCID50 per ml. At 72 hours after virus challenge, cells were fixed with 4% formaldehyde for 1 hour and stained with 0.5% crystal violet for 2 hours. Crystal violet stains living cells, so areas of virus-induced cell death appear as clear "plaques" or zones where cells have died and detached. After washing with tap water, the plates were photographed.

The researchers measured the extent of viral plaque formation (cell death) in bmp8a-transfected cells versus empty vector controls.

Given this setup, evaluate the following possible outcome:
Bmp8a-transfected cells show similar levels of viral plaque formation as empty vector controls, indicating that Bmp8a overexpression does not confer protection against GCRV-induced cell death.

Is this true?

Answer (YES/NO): NO